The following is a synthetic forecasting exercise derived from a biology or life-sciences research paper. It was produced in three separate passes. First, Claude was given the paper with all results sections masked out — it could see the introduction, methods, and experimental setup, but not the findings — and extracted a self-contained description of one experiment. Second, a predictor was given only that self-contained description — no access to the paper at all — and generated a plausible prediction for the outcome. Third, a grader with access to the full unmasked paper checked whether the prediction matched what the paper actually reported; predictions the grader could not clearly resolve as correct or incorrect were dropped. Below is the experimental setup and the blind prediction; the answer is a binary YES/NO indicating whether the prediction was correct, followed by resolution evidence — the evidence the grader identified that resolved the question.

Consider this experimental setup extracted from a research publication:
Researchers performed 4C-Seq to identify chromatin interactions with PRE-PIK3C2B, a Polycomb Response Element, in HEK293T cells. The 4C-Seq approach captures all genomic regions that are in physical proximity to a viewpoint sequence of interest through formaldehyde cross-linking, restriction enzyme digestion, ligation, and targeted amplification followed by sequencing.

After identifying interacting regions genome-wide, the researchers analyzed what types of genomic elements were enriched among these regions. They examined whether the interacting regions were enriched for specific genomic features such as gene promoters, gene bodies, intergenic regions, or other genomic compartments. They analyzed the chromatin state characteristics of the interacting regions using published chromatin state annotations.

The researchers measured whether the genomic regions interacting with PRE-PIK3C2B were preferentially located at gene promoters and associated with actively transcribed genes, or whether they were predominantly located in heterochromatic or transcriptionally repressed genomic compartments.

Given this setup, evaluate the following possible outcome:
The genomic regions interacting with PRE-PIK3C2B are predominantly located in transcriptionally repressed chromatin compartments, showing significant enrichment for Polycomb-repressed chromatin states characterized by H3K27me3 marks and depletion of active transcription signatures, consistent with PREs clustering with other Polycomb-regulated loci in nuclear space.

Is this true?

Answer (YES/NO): NO